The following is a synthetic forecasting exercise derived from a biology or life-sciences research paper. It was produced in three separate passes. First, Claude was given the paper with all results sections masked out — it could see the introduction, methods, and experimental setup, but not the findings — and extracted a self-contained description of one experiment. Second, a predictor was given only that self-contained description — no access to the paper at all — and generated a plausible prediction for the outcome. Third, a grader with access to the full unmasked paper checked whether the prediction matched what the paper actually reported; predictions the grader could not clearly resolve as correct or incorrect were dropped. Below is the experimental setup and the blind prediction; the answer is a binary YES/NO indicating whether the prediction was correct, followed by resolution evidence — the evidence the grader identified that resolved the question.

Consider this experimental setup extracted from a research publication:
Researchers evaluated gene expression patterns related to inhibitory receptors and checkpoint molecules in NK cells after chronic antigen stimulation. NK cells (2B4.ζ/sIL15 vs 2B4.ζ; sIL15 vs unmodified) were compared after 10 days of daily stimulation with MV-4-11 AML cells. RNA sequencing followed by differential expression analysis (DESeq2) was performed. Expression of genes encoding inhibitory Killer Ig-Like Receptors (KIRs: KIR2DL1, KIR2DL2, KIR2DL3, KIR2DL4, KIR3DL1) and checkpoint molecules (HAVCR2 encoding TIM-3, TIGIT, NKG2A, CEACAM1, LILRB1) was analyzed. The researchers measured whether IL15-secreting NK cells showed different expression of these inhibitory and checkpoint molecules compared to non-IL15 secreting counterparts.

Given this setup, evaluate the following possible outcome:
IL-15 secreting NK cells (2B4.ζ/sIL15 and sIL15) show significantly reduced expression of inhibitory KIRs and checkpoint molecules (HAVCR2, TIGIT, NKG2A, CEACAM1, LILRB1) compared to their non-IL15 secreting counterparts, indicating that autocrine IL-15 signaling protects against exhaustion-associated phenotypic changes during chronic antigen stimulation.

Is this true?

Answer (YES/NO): NO